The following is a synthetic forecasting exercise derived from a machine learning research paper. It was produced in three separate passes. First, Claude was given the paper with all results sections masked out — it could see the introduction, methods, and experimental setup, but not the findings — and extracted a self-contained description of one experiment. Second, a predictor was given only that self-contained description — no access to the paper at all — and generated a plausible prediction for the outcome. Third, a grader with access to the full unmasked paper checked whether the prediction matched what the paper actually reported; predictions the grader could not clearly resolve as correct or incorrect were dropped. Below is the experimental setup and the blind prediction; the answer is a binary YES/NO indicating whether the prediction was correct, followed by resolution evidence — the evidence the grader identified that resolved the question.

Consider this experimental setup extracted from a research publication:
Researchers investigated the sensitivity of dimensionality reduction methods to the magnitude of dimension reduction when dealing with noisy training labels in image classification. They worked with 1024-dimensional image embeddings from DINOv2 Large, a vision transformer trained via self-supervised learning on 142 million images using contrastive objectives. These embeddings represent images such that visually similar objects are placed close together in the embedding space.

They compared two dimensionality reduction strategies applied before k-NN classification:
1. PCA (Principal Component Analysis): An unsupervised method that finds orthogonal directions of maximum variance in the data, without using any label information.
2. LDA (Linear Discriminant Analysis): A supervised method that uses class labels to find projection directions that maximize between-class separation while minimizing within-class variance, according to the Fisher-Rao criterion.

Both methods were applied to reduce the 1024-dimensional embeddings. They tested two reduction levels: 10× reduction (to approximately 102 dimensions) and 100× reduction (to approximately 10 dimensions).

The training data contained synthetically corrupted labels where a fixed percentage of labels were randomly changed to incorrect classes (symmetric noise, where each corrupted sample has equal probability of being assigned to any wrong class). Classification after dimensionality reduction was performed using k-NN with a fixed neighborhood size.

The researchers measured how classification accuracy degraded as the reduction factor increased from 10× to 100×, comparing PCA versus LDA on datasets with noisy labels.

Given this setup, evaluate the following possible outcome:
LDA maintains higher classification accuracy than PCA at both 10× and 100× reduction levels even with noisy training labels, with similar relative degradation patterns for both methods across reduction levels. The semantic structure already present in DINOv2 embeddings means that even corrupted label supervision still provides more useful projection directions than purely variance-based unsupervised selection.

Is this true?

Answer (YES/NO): NO